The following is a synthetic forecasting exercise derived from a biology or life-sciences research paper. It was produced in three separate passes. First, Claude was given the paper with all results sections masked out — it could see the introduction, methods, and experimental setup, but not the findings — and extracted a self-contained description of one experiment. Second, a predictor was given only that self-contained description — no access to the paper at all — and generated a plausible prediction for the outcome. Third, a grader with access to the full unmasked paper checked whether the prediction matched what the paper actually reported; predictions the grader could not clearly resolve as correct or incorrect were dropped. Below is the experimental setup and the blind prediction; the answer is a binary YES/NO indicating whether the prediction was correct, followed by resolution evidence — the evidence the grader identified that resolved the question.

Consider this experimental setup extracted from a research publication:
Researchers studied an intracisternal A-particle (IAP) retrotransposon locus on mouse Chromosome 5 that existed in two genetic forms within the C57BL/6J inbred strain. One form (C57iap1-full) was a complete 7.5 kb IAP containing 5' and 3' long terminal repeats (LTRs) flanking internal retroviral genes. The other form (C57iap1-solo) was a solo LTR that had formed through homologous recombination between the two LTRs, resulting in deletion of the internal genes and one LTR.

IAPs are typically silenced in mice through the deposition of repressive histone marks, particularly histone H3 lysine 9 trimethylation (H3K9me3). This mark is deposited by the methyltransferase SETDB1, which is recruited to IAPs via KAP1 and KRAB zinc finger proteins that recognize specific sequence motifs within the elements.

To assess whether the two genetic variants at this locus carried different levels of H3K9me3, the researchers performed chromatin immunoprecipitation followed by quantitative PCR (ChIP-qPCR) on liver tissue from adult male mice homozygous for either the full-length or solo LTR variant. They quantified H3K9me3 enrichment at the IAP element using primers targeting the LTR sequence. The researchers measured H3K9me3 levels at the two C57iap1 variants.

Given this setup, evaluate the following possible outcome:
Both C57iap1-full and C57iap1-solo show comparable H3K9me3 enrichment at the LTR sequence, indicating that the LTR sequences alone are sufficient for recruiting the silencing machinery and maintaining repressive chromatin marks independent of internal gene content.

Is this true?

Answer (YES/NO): NO